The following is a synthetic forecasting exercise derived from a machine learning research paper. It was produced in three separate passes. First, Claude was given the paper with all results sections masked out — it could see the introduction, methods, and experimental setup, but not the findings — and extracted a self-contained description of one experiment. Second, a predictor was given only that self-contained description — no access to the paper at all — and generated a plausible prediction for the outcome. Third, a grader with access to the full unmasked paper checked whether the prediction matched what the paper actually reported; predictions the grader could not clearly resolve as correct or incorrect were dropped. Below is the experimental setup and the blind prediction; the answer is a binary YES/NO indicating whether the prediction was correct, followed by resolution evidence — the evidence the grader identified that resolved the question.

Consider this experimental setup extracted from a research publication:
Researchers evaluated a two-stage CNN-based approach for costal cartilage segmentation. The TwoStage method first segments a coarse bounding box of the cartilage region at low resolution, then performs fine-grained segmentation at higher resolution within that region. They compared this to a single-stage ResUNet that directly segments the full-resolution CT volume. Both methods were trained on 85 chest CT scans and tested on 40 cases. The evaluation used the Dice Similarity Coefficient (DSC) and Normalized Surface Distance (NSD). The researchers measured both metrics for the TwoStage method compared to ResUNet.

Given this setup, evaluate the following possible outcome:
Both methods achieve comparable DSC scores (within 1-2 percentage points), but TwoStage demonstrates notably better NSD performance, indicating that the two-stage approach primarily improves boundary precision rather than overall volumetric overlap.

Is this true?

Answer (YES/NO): NO